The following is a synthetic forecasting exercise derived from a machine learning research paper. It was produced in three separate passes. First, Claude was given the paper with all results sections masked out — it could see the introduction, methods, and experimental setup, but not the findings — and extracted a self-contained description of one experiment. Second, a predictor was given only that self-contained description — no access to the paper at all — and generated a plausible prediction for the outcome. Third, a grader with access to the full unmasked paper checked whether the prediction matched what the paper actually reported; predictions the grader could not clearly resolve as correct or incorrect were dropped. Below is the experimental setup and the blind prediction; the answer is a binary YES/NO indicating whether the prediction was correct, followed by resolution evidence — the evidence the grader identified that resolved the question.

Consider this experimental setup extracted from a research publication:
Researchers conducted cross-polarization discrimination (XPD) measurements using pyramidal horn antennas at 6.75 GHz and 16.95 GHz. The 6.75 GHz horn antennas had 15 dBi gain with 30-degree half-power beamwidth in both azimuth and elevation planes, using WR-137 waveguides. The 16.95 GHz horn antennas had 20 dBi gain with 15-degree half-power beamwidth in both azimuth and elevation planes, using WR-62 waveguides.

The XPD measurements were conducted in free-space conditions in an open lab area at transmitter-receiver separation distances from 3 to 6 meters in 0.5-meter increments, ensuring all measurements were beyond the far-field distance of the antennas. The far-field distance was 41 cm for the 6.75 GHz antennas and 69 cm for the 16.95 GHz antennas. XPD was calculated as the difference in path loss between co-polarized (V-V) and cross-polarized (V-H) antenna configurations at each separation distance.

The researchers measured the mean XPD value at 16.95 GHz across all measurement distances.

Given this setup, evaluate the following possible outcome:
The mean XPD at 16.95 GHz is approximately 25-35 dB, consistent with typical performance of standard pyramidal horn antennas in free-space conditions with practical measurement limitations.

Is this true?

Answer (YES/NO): NO